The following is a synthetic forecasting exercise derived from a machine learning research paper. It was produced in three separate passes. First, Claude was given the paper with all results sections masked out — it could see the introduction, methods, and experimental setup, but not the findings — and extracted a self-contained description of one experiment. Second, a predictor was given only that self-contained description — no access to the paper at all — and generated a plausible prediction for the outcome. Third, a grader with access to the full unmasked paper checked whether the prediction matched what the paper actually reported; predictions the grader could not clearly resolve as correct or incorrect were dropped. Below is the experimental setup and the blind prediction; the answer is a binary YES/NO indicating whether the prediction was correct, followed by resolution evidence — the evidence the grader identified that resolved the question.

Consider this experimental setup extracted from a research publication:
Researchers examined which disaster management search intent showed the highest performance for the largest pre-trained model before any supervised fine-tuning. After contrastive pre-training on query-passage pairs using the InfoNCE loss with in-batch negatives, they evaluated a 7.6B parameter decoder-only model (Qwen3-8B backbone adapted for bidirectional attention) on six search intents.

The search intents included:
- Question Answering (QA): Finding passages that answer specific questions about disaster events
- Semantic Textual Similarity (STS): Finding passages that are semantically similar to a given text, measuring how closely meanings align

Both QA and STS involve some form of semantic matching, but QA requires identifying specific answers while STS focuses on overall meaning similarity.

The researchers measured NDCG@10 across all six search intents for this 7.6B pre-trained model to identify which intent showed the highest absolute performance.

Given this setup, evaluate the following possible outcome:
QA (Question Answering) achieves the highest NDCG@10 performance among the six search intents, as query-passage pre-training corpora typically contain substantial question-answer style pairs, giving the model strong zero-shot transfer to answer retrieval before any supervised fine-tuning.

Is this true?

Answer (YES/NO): NO